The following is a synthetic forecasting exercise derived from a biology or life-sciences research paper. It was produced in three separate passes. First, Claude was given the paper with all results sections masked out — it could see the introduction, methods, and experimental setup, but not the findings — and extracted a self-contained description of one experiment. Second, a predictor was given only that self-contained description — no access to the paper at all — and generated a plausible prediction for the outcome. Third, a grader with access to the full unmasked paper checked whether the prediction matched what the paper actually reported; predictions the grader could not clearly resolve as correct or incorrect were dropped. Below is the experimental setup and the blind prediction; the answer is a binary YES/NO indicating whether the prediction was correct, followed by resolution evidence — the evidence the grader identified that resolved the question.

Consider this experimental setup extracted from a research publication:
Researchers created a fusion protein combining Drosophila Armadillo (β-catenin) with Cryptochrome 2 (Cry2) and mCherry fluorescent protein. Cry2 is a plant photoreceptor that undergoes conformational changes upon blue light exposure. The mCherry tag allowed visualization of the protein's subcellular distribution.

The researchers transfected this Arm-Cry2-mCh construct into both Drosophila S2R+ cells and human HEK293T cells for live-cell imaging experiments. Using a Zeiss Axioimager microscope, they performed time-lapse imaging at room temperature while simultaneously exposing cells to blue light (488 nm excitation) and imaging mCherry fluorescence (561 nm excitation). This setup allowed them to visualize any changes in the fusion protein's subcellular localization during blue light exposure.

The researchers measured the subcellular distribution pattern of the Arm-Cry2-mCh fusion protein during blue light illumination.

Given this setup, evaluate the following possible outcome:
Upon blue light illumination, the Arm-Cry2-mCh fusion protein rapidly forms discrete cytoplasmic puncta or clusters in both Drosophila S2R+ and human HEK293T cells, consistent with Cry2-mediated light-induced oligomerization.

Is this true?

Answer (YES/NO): YES